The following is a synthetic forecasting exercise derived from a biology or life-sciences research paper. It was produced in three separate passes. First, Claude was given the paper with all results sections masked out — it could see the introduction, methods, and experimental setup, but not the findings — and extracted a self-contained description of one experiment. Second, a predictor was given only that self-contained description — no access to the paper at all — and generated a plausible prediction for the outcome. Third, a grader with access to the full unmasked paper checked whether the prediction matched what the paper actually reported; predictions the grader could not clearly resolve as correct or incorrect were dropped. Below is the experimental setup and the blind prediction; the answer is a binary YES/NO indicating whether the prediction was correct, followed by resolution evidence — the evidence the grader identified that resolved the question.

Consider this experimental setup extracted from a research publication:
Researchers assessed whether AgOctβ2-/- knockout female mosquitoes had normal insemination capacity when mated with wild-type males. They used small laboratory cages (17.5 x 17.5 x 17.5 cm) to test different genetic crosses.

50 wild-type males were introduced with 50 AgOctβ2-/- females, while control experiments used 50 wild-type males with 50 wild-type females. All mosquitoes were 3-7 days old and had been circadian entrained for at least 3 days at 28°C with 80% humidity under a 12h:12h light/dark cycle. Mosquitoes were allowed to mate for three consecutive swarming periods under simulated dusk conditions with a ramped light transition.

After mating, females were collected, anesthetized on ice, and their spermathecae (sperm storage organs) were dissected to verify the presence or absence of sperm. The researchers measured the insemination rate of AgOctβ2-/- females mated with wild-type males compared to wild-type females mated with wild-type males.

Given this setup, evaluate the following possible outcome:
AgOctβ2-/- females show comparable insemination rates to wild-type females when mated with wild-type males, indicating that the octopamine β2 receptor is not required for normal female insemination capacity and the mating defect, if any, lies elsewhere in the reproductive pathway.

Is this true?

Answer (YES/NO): YES